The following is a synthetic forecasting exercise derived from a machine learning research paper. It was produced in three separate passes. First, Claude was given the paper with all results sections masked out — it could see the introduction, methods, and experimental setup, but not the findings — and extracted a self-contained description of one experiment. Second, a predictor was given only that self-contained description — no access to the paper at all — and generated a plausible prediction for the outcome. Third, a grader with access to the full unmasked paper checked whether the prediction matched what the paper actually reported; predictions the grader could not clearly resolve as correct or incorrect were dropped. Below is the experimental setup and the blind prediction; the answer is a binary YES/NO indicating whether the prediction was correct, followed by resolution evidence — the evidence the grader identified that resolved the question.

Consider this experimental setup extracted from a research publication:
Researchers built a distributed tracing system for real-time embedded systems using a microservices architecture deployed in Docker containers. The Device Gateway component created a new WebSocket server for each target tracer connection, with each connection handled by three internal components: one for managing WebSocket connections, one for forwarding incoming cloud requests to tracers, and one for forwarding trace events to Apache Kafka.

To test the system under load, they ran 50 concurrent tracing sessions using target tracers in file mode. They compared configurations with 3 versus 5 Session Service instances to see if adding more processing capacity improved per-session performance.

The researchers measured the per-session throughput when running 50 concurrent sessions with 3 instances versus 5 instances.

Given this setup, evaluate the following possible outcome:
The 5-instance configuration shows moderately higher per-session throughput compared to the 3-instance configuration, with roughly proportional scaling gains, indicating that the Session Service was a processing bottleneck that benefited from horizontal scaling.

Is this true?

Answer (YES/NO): NO